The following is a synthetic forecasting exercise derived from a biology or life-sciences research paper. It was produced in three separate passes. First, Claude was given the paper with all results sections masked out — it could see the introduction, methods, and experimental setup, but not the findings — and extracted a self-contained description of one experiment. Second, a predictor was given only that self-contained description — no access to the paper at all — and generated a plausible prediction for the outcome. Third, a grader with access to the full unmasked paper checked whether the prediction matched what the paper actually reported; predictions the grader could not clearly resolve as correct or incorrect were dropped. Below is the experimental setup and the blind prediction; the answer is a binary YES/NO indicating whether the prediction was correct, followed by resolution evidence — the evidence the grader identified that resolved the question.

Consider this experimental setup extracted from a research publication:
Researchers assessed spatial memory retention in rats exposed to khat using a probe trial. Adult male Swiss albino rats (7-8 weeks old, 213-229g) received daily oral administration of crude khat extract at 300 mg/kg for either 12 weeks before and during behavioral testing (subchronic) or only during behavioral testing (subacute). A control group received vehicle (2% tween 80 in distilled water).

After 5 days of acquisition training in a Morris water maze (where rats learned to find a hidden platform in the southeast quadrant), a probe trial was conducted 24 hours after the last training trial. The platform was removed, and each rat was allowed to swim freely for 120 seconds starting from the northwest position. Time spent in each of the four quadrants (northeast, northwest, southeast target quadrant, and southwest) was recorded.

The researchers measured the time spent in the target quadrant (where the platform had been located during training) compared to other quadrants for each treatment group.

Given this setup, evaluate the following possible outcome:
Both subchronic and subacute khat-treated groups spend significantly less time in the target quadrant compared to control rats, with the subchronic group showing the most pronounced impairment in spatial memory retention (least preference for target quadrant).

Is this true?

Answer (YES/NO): NO